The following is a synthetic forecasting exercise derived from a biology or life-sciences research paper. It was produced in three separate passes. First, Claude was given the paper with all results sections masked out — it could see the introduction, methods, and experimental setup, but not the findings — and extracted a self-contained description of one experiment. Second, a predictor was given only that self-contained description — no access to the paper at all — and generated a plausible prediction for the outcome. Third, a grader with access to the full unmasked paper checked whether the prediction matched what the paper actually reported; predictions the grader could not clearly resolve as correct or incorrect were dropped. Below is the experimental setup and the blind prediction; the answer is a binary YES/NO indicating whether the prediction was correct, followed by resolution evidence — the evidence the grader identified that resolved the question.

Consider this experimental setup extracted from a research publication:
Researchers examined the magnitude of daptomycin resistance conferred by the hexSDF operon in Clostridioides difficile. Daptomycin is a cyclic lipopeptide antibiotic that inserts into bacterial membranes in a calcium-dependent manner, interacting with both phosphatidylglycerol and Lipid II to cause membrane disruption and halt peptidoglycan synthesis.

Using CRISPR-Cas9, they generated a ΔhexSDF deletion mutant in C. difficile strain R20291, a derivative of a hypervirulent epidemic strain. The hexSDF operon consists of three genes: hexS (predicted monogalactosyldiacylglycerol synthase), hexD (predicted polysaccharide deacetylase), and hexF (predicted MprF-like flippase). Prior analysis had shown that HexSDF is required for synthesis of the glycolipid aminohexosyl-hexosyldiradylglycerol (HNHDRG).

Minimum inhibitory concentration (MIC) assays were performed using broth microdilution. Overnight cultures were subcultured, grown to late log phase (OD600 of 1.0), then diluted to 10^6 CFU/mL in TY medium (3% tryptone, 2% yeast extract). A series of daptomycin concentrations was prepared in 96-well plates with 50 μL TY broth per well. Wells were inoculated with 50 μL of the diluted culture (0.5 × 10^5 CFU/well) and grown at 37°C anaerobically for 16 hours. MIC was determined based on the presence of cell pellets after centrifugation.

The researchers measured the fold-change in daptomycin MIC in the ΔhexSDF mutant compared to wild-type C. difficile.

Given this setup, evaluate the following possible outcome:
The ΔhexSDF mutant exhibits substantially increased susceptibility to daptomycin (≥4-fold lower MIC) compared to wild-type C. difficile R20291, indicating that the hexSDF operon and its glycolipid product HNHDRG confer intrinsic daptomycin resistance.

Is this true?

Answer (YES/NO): YES